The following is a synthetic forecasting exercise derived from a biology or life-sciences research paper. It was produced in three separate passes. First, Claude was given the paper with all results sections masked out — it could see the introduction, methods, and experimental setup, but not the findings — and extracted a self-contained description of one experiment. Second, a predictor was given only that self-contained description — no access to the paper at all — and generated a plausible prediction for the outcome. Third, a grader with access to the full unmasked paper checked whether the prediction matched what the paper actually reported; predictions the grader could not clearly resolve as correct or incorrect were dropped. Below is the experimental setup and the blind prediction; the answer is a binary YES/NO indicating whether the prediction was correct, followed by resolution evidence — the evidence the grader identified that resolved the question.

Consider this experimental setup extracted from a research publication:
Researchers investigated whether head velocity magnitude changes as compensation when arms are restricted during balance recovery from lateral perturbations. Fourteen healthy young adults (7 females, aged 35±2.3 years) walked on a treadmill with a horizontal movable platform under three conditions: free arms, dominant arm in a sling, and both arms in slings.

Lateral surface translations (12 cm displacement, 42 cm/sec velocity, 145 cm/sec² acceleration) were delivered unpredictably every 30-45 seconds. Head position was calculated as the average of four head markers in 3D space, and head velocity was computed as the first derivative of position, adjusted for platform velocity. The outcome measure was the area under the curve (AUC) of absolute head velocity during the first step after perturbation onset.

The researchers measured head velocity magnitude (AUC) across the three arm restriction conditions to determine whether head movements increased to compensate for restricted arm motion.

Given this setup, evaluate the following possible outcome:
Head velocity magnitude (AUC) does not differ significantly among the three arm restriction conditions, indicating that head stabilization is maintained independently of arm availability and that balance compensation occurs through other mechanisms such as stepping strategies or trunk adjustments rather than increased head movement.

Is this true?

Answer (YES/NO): YES